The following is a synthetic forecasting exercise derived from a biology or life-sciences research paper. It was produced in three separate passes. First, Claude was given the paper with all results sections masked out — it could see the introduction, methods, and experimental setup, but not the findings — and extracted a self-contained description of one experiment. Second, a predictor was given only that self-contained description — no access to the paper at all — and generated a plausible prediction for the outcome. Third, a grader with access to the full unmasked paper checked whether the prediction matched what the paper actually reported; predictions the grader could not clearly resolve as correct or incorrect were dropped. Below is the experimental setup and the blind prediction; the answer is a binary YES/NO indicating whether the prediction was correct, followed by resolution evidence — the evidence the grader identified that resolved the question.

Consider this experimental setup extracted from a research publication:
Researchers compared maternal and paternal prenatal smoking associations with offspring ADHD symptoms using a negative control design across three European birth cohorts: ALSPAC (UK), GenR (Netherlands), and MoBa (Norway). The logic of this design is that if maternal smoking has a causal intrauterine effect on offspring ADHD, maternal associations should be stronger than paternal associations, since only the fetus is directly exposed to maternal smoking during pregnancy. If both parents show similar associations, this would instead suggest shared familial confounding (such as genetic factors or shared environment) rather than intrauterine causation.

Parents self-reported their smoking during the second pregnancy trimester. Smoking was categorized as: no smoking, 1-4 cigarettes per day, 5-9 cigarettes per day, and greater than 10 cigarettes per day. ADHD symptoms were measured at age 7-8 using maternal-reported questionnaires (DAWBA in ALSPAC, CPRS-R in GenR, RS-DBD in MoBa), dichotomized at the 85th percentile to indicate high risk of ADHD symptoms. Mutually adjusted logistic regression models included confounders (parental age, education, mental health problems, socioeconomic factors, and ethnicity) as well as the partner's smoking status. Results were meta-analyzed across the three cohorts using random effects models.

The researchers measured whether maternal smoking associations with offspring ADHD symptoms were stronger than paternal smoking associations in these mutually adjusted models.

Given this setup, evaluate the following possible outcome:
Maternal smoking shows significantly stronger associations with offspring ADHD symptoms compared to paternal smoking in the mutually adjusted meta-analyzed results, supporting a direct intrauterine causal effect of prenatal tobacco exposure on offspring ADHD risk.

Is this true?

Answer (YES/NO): NO